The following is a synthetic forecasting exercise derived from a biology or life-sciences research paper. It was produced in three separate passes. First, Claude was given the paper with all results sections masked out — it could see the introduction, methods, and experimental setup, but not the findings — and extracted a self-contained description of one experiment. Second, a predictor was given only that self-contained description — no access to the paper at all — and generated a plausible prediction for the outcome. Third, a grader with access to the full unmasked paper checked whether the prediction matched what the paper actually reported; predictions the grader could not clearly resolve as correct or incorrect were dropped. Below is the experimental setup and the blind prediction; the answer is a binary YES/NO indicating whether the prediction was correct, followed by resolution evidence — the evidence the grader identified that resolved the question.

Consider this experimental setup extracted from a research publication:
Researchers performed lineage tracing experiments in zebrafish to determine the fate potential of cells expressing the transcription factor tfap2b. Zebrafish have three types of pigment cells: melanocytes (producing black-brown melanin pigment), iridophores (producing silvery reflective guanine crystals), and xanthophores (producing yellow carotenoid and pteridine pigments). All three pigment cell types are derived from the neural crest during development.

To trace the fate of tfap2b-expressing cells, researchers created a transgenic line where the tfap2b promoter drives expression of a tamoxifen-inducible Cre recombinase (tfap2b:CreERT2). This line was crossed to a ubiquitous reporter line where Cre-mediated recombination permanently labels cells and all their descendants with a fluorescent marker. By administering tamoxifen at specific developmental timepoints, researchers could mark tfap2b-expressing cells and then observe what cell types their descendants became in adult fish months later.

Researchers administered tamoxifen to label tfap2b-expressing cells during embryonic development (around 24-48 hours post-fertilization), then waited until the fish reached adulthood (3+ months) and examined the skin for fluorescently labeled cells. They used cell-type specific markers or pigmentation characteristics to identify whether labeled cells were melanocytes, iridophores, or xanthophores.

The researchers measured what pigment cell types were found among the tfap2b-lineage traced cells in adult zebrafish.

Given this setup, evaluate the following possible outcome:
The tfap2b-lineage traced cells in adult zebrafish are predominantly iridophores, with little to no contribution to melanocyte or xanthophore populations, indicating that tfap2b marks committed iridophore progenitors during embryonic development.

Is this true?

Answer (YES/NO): NO